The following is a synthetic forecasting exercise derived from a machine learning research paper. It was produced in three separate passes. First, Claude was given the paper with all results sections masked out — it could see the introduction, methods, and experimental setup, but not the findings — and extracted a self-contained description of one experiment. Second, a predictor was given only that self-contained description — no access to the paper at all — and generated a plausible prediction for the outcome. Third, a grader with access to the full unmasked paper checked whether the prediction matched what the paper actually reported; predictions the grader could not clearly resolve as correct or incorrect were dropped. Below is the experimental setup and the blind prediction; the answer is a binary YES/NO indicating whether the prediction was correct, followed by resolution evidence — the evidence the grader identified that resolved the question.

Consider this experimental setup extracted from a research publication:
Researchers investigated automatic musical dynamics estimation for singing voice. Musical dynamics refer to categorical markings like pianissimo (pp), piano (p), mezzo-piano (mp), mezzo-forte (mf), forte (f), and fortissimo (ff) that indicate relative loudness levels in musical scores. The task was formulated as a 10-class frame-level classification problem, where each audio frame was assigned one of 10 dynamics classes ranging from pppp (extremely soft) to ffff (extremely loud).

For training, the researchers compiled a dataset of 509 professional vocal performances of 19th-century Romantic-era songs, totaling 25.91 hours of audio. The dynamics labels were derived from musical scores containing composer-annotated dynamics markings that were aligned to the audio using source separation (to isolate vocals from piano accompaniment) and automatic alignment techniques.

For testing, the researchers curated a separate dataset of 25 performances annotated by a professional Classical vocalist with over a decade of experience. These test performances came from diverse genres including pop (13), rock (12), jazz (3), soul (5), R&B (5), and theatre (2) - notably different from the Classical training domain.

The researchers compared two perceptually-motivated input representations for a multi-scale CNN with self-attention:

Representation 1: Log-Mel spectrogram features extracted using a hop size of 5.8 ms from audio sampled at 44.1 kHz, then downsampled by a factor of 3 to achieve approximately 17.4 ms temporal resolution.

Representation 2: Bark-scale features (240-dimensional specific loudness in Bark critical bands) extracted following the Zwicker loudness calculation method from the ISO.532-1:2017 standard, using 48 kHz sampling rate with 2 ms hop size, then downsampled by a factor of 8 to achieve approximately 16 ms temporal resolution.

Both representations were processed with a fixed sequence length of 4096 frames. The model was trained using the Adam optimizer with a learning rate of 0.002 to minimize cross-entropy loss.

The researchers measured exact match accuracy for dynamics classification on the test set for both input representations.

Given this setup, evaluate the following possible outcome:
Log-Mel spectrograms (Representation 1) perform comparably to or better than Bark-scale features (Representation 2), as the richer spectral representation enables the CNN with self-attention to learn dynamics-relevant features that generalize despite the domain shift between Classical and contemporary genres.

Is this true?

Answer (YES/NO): NO